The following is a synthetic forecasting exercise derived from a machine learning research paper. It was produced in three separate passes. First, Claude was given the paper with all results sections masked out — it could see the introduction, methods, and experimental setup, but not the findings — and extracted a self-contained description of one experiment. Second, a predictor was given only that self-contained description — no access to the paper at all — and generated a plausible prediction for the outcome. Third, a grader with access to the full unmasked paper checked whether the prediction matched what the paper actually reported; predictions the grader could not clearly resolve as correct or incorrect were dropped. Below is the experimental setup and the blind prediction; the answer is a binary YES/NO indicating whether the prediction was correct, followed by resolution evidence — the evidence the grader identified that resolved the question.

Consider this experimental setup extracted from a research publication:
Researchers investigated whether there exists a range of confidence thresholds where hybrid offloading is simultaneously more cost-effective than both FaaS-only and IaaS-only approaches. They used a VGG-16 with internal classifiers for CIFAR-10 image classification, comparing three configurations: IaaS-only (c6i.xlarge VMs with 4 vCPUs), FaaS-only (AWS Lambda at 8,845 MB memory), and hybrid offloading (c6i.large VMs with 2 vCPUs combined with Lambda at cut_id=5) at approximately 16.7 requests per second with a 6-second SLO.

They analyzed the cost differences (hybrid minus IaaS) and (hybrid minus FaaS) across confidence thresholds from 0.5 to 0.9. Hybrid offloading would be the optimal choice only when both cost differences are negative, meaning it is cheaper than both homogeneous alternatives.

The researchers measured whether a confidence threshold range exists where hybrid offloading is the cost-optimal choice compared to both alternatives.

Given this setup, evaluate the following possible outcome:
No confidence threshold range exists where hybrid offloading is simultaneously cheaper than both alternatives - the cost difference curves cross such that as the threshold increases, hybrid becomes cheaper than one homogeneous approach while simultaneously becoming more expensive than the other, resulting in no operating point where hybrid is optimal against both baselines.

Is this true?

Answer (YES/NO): NO